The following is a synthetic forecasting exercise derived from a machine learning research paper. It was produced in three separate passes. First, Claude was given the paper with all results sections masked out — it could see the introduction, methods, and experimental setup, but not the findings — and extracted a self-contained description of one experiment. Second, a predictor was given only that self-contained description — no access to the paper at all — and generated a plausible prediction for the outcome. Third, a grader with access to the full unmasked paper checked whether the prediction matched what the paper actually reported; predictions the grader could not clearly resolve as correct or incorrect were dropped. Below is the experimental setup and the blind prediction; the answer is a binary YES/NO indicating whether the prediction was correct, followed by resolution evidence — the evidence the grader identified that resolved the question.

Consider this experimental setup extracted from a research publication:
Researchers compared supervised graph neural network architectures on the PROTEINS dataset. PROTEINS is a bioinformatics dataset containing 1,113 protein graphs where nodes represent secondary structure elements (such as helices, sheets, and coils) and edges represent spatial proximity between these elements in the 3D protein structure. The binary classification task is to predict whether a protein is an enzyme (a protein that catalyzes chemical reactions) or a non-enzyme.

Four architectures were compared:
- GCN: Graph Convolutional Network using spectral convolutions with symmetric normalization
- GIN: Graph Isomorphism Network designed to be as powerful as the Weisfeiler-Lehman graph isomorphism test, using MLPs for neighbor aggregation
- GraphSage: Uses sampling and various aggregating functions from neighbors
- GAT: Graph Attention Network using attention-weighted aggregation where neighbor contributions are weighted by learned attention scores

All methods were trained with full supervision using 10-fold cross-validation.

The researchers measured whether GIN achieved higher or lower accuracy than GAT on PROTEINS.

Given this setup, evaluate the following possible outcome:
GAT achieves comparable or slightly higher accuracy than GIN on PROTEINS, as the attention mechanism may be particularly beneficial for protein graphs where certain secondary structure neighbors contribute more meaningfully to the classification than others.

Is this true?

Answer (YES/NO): NO